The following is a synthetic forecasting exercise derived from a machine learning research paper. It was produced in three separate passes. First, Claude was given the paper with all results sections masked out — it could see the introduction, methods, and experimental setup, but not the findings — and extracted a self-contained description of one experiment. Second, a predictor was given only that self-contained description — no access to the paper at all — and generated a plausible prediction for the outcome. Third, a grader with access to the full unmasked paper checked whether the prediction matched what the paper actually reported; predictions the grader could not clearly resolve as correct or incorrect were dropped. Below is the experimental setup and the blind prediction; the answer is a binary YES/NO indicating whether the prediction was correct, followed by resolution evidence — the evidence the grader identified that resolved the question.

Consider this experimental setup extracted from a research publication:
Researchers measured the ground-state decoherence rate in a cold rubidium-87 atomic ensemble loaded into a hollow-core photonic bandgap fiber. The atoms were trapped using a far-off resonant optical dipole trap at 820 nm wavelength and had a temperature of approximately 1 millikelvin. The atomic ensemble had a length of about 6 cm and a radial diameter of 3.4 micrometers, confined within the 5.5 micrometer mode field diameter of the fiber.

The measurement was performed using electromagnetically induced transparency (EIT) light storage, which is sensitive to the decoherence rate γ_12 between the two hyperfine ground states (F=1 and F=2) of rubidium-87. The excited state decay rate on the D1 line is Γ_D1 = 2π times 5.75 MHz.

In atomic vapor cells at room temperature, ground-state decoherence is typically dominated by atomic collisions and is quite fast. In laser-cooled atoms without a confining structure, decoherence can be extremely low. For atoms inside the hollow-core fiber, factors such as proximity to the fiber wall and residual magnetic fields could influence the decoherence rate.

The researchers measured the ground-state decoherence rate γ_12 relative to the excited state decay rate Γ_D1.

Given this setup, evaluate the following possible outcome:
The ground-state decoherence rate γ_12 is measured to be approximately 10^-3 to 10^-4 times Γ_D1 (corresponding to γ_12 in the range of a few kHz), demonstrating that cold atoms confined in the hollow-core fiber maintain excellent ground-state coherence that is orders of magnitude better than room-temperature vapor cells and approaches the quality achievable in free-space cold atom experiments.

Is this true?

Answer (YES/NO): NO